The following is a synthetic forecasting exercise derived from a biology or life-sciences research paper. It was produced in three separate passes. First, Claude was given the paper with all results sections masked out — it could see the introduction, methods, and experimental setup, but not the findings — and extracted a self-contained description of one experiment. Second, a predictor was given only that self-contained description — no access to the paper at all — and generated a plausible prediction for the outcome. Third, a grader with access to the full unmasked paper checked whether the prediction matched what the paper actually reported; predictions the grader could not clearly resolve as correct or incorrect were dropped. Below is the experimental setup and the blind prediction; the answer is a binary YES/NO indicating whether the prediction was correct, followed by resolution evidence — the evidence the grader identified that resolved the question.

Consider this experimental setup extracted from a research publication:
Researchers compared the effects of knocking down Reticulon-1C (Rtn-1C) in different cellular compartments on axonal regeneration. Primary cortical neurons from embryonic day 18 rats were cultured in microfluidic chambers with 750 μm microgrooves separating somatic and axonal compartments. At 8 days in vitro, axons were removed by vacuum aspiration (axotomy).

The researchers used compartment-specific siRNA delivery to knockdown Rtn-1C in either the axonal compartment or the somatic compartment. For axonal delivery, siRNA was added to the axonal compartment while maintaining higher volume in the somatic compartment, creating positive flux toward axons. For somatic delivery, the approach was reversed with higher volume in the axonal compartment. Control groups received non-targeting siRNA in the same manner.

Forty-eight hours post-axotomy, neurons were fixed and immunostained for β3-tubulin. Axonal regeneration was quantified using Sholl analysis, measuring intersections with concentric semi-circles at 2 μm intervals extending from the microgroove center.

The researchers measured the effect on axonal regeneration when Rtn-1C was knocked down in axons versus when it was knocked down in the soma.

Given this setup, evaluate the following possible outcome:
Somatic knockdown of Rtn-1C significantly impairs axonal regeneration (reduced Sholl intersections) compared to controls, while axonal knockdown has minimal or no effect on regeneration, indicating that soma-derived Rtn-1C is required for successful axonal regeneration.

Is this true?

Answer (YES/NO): NO